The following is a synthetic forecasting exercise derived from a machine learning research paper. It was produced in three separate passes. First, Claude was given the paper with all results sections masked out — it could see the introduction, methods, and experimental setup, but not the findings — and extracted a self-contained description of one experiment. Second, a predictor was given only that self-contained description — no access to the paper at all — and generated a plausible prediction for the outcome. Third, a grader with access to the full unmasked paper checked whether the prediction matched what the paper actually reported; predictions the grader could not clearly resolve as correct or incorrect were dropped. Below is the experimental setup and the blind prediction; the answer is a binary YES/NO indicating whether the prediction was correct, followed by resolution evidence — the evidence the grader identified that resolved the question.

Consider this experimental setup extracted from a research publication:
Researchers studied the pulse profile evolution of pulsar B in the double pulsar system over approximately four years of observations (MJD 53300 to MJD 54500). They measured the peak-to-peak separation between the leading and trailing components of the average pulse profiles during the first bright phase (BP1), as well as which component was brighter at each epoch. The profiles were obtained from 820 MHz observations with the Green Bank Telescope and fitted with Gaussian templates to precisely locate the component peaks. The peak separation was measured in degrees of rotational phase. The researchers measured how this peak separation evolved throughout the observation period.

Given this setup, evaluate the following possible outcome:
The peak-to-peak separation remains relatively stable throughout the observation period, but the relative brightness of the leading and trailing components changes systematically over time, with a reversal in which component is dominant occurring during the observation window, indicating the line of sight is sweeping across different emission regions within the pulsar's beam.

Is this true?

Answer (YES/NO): NO